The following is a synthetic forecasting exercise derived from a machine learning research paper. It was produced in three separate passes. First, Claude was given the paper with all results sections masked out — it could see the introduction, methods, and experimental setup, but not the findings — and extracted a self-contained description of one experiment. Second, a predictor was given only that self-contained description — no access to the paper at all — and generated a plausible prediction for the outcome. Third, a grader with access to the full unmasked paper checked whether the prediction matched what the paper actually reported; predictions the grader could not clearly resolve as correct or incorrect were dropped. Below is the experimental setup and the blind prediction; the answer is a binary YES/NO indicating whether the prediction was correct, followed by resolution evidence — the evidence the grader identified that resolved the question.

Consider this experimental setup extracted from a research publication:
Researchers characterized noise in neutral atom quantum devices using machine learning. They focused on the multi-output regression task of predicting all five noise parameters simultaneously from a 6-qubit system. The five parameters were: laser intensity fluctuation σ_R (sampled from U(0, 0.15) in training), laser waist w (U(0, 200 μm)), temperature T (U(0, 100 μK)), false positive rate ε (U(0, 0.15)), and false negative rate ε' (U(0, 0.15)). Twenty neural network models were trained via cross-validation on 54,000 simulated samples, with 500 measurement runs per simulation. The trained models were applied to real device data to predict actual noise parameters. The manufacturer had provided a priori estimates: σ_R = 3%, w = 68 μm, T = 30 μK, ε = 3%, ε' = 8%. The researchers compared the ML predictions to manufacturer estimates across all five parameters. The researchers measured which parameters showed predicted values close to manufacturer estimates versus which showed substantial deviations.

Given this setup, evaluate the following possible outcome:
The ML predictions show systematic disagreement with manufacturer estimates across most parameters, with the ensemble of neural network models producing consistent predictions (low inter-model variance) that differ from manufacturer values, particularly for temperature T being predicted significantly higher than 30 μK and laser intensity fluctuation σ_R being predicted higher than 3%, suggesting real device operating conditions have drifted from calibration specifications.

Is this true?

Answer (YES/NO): YES